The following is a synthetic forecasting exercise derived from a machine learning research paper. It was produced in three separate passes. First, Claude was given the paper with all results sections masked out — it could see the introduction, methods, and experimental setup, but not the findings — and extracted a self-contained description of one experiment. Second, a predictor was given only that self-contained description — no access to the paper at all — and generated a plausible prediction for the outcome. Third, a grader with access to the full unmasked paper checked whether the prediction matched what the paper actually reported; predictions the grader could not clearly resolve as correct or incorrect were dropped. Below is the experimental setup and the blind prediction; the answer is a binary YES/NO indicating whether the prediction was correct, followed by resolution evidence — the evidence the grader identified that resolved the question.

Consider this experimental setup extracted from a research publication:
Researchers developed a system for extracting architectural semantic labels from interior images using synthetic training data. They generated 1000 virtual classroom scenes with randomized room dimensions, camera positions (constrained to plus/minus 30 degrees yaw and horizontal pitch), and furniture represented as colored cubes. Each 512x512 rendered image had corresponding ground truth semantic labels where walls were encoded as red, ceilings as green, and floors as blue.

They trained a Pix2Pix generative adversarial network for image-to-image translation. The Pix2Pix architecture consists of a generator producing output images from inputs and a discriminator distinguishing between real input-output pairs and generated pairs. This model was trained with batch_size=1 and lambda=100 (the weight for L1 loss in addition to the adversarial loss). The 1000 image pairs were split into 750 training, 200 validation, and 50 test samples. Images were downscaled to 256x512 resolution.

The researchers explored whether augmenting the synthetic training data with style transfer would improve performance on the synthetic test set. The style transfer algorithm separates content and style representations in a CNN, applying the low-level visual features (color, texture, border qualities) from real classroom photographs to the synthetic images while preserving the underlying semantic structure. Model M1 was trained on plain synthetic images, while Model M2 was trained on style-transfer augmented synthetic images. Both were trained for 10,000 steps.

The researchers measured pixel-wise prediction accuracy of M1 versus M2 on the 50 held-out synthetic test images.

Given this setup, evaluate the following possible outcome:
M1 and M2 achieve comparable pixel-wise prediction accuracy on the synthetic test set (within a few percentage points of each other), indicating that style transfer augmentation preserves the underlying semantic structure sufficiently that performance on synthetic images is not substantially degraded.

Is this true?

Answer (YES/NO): YES